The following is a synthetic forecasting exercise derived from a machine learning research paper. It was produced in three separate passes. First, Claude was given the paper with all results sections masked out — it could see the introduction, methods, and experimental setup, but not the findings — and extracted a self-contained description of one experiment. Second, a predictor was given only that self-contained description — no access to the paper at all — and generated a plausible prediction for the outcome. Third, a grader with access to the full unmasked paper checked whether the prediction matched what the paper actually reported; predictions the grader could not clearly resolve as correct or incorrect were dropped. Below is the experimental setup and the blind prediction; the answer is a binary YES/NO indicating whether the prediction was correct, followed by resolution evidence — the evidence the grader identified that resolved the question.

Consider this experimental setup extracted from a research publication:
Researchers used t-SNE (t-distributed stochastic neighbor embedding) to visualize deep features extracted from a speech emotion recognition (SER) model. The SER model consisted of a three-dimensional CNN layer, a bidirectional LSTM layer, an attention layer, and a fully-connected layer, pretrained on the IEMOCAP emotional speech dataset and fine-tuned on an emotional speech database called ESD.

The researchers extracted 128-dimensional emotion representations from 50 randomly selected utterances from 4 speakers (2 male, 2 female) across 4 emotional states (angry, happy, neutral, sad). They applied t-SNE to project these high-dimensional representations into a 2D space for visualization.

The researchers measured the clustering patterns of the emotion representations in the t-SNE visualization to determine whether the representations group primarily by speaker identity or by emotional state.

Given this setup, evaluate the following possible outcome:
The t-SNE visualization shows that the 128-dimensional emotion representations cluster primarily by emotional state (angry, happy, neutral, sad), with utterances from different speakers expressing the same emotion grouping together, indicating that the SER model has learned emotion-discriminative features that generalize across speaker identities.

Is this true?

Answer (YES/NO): YES